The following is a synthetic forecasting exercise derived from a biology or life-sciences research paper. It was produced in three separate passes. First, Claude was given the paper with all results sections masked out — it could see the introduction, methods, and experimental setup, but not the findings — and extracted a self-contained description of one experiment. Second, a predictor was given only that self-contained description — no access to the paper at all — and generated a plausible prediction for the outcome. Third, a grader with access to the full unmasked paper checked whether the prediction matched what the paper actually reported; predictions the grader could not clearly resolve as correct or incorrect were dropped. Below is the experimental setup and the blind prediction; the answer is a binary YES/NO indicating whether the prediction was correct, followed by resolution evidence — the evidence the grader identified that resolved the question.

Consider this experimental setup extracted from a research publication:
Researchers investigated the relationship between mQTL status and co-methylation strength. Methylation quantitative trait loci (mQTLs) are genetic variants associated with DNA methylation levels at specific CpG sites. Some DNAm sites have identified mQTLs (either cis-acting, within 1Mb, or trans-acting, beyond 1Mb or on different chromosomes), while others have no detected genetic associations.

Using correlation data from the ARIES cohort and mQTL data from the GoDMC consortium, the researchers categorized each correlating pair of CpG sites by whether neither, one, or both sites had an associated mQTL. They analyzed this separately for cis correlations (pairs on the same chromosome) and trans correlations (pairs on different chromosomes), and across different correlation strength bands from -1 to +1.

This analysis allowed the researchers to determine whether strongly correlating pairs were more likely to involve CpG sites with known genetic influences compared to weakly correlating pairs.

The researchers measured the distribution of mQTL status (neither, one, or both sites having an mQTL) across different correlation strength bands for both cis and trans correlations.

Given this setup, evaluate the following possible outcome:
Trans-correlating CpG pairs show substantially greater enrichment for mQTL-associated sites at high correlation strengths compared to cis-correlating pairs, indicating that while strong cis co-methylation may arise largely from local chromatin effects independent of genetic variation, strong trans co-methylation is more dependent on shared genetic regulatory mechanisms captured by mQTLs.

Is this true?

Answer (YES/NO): NO